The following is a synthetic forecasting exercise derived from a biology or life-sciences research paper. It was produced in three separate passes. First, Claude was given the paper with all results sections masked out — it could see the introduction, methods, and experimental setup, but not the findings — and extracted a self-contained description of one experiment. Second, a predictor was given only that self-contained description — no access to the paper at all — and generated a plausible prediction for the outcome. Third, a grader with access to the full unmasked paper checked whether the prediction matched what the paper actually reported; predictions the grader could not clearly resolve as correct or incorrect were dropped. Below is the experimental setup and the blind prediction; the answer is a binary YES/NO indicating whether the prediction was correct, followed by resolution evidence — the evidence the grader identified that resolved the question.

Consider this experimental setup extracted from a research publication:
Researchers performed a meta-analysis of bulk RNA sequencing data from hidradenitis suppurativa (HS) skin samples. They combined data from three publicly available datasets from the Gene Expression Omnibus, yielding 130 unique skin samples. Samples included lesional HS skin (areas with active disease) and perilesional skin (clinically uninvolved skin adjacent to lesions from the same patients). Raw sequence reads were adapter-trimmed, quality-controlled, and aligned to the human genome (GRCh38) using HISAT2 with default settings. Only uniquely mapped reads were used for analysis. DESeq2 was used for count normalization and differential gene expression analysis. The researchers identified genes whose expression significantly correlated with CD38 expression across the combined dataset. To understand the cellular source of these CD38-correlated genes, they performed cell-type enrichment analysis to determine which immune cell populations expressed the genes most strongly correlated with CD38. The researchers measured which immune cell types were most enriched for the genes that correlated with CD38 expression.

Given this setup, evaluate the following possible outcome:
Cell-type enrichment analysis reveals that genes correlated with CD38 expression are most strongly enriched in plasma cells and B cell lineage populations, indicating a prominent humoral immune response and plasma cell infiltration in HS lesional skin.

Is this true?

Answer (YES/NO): NO